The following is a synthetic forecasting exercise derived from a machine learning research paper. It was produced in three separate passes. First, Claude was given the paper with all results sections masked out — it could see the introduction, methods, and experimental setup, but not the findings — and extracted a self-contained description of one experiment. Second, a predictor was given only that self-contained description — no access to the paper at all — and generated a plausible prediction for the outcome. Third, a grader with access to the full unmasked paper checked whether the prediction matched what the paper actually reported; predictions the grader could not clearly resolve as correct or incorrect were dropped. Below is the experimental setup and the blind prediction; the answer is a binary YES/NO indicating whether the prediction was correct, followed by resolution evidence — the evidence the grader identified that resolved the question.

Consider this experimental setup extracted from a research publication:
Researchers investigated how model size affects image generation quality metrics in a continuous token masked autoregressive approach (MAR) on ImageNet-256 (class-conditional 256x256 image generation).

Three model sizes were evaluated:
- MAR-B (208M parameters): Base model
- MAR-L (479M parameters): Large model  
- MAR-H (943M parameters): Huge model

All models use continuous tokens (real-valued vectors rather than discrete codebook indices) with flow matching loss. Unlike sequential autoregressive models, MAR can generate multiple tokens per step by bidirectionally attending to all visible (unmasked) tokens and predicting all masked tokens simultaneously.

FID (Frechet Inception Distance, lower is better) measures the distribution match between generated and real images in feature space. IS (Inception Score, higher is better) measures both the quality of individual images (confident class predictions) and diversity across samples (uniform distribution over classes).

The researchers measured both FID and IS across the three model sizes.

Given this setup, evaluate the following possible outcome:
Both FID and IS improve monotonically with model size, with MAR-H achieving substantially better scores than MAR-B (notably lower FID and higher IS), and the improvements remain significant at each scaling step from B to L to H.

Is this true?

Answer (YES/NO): YES